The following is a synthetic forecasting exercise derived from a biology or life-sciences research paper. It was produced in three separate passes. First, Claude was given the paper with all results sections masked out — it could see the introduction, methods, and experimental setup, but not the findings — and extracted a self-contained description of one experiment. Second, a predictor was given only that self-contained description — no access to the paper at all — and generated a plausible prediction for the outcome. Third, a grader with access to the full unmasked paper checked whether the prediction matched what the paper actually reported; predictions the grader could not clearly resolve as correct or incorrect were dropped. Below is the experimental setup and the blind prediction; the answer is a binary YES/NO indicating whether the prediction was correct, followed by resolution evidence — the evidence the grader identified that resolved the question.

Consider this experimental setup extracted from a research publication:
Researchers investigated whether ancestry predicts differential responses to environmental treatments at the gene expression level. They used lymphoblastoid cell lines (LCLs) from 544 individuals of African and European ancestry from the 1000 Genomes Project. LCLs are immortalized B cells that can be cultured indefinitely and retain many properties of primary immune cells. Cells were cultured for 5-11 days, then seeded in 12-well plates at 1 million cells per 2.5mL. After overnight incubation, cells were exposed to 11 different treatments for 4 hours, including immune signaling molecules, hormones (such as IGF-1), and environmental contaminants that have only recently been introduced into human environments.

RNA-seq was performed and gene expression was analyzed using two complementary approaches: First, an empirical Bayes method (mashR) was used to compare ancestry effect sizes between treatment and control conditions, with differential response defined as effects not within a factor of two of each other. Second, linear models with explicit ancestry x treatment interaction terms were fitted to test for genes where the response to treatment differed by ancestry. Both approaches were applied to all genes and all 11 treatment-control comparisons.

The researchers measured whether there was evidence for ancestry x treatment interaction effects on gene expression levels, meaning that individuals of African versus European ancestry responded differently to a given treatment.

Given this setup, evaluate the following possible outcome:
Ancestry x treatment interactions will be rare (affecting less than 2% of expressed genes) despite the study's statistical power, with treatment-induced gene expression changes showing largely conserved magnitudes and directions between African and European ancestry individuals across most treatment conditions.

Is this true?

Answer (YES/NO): YES